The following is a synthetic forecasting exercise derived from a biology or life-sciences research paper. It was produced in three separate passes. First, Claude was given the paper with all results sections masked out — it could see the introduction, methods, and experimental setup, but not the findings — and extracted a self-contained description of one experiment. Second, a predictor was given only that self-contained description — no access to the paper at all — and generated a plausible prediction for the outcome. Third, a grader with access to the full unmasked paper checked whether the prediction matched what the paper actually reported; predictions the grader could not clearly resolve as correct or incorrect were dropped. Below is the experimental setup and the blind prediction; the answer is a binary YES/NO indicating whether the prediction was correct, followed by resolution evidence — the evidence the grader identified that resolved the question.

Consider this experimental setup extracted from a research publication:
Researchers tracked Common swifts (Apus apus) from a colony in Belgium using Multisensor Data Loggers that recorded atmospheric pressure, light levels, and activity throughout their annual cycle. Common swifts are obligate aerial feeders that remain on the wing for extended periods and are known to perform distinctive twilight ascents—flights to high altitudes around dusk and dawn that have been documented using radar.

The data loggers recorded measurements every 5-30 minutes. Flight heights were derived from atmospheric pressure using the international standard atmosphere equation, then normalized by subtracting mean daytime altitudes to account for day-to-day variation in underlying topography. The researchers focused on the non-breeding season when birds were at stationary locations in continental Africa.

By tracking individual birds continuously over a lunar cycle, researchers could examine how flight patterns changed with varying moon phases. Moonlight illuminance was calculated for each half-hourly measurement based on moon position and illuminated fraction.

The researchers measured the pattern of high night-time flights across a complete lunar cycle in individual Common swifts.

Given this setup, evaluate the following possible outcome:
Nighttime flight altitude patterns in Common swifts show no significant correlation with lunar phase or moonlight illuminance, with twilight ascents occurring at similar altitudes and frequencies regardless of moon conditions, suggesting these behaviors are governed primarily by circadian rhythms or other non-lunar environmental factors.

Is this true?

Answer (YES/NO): NO